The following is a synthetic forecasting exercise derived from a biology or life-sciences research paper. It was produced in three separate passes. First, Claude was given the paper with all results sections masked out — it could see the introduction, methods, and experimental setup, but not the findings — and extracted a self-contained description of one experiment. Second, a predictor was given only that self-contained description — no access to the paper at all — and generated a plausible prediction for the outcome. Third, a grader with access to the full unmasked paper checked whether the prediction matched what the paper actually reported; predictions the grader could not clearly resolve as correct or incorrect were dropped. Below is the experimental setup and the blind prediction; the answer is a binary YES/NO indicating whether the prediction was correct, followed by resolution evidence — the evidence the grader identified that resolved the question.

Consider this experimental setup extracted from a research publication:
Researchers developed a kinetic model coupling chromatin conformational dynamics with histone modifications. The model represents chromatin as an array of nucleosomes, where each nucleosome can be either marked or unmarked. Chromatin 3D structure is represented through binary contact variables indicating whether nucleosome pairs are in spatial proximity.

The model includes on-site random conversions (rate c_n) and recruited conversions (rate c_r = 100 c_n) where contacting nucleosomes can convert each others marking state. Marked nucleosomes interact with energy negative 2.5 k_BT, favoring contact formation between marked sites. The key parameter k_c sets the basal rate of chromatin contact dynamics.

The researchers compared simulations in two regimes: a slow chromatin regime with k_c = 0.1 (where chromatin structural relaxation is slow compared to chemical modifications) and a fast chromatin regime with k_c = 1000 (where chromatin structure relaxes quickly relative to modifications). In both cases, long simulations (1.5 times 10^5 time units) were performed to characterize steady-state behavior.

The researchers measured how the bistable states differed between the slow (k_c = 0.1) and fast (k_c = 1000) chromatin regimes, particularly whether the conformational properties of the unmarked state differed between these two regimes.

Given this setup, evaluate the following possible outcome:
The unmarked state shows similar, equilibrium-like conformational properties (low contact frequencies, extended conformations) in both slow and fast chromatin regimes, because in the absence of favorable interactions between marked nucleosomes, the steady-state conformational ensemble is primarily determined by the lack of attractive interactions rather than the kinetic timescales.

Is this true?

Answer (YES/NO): NO